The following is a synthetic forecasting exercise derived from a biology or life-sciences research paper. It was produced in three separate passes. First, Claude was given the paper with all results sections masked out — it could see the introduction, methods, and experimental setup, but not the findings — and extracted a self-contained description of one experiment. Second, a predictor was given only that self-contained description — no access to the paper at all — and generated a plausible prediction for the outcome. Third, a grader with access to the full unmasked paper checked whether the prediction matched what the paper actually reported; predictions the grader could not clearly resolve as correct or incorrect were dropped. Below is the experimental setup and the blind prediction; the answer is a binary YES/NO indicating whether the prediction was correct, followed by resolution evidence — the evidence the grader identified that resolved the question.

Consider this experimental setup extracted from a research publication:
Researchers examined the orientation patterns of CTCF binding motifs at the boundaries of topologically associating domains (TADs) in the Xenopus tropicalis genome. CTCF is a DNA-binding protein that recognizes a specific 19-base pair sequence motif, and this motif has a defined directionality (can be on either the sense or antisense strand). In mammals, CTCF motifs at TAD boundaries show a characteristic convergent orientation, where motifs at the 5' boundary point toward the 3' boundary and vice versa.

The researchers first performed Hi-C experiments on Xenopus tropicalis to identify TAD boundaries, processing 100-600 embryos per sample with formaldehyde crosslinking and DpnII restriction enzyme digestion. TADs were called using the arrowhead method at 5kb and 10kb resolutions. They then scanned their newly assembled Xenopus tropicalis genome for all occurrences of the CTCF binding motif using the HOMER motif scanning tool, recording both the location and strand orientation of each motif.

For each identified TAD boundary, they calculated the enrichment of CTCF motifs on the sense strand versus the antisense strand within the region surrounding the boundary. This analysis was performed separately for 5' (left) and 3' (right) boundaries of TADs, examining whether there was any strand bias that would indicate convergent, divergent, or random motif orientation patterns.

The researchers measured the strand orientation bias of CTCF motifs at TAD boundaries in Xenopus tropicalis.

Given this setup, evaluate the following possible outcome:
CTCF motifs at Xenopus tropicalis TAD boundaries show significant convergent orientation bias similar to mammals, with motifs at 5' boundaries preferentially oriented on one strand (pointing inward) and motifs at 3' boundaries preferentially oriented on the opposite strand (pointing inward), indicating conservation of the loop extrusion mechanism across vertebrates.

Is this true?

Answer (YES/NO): YES